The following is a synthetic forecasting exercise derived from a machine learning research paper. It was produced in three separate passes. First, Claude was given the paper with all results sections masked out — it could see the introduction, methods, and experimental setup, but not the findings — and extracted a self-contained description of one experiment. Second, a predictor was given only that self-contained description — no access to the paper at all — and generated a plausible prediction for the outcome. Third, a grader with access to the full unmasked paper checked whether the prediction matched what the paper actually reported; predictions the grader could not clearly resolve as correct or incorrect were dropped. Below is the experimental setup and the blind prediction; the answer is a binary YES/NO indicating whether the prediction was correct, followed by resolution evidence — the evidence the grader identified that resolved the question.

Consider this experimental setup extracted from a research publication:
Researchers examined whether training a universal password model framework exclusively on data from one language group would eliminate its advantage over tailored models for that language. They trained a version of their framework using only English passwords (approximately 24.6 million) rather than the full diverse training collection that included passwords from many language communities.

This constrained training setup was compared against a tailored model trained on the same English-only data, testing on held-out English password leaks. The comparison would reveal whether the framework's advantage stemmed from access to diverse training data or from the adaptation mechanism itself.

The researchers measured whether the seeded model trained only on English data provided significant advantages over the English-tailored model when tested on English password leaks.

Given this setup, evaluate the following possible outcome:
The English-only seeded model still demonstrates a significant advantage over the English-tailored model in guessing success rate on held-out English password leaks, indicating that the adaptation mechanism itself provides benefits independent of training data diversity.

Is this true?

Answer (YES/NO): NO